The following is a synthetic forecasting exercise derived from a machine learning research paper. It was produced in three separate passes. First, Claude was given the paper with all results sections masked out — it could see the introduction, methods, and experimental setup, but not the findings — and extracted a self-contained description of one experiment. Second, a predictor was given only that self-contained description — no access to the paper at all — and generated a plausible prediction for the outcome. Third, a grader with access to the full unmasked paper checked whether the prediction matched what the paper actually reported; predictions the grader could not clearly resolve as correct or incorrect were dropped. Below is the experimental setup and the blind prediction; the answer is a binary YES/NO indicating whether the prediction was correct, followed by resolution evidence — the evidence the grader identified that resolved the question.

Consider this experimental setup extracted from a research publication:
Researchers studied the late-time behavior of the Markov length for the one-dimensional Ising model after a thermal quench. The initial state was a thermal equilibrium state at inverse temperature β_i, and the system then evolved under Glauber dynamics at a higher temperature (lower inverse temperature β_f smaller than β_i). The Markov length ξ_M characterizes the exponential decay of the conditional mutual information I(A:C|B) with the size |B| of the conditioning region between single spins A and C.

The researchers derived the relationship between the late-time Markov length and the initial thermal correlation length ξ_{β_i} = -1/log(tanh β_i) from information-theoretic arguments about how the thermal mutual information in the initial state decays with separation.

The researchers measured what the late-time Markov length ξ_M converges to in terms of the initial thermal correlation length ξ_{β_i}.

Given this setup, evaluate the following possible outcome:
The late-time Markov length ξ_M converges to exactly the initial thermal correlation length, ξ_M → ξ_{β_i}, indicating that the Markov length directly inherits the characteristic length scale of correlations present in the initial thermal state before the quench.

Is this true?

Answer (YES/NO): NO